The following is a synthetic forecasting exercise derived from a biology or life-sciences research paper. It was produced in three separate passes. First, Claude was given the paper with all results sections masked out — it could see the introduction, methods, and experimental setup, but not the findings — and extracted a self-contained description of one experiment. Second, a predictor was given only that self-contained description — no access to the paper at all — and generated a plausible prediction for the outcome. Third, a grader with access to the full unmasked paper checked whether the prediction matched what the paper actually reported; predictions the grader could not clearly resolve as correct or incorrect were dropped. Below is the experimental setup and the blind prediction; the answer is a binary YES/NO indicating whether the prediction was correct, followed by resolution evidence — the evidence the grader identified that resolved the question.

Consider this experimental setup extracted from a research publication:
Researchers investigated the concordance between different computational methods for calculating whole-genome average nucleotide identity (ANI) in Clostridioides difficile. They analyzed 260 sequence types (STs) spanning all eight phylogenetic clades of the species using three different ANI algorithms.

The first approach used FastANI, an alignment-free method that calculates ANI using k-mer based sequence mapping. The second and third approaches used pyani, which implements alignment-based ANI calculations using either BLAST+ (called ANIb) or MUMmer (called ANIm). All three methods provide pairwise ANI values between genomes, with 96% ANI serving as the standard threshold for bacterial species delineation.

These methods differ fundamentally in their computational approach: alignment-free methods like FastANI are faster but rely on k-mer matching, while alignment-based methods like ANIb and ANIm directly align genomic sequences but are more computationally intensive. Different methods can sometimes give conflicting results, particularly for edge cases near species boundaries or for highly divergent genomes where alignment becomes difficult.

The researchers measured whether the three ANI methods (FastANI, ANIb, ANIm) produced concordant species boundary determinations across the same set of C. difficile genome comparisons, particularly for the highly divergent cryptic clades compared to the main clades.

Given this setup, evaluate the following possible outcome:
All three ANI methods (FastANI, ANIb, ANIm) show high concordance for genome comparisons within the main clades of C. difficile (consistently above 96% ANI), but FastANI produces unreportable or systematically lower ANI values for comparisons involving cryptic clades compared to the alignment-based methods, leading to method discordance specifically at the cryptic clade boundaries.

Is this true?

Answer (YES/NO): NO